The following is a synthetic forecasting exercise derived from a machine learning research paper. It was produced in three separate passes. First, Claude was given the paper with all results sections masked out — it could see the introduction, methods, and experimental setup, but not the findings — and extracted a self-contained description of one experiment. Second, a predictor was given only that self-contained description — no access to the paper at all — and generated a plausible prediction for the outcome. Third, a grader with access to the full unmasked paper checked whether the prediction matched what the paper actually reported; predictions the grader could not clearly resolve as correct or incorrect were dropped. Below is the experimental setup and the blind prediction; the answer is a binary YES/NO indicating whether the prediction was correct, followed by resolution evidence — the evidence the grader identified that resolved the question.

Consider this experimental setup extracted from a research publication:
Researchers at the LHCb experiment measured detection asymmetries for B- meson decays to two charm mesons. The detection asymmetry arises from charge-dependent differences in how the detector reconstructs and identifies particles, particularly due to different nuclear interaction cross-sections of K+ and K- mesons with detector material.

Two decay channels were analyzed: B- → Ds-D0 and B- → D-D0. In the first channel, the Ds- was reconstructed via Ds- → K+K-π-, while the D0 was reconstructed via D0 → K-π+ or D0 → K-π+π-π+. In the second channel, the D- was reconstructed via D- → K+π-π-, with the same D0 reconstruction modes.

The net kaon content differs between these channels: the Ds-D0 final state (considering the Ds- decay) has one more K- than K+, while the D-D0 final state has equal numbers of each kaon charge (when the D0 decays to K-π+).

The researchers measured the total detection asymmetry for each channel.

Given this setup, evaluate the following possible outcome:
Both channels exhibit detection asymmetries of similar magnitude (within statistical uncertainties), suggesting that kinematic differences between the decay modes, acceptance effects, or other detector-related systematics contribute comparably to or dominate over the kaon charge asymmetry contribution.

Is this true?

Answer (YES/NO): NO